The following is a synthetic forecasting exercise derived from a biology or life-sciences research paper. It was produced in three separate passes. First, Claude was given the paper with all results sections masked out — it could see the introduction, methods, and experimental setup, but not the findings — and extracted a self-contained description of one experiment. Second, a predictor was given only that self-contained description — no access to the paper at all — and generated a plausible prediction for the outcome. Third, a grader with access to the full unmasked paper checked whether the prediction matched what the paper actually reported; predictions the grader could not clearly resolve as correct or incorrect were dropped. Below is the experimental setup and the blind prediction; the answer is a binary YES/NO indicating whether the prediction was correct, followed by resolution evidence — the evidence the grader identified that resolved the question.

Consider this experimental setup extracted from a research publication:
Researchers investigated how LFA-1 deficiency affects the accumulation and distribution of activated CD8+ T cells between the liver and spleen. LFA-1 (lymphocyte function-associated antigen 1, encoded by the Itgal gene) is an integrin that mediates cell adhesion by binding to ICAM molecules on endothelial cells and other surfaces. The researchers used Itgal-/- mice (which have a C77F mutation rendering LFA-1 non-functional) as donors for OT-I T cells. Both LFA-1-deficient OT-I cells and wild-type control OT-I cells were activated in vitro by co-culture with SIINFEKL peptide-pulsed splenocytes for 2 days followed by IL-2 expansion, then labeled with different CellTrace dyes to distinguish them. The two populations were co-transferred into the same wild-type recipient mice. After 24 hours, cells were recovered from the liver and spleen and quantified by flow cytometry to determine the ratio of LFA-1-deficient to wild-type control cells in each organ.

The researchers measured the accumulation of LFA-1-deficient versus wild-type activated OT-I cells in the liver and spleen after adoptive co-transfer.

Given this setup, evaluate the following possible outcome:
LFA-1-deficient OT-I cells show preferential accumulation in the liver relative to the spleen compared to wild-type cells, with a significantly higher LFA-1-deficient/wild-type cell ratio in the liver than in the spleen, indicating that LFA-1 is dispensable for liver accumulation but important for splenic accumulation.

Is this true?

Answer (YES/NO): NO